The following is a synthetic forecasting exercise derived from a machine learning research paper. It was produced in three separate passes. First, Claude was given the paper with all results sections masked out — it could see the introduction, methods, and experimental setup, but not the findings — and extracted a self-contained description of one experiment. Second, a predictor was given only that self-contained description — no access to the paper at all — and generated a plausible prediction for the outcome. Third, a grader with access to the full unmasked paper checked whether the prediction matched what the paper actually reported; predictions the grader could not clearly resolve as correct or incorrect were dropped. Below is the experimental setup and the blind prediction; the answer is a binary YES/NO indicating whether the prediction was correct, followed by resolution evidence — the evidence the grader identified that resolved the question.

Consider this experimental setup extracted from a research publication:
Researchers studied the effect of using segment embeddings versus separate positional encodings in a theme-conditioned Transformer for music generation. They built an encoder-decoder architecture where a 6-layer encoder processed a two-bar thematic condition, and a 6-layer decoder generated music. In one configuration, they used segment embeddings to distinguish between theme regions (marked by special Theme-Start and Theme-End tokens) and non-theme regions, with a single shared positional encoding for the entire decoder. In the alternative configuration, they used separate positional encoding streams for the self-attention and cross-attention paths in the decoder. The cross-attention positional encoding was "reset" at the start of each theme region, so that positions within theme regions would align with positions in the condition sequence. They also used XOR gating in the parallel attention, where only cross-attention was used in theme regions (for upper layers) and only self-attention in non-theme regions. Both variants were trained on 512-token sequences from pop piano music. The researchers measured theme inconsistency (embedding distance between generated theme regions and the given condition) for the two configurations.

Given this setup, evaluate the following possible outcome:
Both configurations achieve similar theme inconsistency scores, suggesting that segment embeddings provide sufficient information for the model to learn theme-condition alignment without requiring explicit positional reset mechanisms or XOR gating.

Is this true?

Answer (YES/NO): NO